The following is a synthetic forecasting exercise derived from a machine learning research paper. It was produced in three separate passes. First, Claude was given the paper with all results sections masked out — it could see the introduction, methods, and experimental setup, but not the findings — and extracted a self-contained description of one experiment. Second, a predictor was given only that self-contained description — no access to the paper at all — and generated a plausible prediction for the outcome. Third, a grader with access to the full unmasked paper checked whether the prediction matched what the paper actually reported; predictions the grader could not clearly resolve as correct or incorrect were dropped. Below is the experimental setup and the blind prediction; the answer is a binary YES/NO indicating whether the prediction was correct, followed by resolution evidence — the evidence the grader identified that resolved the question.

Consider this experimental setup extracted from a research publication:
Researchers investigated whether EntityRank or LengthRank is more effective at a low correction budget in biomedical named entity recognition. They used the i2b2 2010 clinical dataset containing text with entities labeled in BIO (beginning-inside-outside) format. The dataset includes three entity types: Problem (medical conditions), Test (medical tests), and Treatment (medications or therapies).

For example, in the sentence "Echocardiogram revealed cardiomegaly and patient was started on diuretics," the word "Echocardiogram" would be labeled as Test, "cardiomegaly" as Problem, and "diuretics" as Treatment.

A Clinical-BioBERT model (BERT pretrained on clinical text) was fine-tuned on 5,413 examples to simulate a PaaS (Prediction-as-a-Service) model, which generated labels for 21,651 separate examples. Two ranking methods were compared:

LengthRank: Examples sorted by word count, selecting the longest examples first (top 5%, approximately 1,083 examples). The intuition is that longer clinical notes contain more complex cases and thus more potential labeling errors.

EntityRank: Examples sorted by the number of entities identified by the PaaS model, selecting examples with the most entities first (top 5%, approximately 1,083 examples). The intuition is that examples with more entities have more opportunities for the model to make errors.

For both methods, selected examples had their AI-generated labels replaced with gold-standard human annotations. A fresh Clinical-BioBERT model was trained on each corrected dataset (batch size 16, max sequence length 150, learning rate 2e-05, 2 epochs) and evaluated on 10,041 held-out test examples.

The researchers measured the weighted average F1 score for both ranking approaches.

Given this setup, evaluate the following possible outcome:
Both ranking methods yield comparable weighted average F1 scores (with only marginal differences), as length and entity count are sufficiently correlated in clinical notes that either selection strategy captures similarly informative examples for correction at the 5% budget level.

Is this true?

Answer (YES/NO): NO